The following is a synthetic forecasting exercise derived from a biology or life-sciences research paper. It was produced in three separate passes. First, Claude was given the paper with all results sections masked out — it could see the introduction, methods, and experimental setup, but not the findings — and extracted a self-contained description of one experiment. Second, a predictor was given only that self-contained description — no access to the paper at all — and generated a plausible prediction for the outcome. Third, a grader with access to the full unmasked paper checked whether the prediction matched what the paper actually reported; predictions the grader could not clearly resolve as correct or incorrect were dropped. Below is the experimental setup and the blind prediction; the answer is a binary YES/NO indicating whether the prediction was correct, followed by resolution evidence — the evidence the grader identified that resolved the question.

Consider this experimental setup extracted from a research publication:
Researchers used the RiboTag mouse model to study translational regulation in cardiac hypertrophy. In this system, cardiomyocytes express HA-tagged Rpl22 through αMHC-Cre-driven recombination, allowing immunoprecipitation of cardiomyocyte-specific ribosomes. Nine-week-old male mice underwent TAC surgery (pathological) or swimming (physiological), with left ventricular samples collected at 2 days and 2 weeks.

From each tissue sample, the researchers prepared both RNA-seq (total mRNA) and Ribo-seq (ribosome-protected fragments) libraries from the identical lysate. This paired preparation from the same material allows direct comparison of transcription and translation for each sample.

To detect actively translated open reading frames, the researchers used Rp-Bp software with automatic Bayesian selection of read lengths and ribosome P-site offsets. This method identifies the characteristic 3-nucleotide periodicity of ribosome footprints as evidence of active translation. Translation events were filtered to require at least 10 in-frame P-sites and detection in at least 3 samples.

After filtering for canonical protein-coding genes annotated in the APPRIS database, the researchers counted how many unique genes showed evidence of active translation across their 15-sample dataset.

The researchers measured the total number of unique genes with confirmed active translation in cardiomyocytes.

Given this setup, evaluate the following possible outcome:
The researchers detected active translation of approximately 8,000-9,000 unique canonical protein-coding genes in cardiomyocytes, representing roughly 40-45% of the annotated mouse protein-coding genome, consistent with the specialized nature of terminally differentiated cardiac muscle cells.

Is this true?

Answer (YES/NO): NO